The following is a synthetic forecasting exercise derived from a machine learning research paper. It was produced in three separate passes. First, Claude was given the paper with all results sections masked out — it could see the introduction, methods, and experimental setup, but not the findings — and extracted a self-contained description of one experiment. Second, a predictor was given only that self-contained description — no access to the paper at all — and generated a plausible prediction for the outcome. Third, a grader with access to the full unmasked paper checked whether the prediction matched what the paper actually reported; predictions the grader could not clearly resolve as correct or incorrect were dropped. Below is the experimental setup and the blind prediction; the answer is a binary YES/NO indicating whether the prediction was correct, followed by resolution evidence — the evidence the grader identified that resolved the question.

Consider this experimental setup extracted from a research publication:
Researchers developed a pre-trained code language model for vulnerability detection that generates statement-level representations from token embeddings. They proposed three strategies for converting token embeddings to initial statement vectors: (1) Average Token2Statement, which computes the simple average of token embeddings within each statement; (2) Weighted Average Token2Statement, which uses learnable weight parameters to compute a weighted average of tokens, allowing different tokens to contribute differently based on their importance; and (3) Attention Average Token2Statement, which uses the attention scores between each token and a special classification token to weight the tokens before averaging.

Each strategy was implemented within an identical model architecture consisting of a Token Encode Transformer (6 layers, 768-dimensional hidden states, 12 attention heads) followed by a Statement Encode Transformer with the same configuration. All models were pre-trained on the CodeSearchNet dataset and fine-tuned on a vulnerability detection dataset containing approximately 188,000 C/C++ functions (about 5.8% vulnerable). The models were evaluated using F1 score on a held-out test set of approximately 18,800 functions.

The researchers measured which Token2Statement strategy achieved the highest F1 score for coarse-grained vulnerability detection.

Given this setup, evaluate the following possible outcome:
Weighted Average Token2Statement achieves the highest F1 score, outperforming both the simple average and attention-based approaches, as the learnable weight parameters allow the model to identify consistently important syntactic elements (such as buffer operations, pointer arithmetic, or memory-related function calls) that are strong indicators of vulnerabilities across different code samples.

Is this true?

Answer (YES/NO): NO